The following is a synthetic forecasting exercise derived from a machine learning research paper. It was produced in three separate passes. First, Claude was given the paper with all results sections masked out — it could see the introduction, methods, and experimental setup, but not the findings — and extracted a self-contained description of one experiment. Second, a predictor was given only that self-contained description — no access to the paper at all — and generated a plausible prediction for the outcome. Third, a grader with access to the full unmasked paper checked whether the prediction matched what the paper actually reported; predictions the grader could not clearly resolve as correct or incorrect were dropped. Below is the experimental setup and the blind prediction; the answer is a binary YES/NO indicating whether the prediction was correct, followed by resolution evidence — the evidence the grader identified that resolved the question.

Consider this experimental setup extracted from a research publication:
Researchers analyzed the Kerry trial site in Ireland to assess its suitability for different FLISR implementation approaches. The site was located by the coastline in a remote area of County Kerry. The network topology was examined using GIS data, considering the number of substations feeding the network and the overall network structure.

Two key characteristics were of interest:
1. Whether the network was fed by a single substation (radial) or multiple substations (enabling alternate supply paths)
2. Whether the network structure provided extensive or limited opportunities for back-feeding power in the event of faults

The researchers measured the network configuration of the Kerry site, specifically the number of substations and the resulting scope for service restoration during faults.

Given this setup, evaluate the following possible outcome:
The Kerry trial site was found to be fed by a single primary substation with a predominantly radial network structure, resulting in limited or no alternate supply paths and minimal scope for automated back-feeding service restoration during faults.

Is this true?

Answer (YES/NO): NO